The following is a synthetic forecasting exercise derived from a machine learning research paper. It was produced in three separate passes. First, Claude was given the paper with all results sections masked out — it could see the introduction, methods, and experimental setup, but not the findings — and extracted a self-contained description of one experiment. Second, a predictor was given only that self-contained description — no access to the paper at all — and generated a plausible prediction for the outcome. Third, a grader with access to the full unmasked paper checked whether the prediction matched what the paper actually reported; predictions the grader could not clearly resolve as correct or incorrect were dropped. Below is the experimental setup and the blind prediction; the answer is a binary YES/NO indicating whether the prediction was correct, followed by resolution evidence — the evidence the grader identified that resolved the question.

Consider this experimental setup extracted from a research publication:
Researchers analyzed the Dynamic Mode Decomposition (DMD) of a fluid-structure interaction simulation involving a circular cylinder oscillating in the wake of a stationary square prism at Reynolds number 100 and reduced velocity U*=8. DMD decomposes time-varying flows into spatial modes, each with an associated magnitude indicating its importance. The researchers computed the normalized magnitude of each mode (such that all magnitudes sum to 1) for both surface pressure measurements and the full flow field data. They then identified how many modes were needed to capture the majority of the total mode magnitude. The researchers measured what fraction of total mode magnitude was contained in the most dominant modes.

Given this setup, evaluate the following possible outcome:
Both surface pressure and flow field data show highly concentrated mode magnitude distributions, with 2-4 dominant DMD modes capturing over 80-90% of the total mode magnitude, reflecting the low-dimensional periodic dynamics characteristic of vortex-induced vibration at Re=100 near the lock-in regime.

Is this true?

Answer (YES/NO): NO